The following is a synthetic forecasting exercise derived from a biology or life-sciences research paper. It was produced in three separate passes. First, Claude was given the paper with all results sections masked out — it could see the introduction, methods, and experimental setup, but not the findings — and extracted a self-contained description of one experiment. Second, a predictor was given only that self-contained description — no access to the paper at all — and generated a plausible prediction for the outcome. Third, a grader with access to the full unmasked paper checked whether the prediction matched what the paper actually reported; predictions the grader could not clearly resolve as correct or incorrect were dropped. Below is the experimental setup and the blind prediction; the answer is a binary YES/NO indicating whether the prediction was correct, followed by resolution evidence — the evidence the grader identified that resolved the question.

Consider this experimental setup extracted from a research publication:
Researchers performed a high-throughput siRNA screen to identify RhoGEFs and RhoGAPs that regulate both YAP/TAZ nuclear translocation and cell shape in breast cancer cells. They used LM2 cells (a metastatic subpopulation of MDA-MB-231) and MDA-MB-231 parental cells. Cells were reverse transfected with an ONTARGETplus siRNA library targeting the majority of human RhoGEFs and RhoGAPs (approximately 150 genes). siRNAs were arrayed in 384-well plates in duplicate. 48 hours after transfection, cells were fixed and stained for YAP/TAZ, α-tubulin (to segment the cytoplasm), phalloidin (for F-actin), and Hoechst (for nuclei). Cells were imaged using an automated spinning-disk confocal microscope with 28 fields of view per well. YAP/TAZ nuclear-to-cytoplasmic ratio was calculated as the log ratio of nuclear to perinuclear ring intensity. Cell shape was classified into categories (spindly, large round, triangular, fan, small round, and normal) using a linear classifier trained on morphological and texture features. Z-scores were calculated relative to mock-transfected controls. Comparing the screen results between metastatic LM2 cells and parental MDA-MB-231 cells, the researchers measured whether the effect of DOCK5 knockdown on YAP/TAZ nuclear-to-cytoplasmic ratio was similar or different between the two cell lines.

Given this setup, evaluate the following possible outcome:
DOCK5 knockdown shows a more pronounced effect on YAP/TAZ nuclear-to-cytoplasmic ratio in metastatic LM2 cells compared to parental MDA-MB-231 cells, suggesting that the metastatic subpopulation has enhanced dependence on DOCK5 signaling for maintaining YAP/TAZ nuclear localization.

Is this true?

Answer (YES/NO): NO